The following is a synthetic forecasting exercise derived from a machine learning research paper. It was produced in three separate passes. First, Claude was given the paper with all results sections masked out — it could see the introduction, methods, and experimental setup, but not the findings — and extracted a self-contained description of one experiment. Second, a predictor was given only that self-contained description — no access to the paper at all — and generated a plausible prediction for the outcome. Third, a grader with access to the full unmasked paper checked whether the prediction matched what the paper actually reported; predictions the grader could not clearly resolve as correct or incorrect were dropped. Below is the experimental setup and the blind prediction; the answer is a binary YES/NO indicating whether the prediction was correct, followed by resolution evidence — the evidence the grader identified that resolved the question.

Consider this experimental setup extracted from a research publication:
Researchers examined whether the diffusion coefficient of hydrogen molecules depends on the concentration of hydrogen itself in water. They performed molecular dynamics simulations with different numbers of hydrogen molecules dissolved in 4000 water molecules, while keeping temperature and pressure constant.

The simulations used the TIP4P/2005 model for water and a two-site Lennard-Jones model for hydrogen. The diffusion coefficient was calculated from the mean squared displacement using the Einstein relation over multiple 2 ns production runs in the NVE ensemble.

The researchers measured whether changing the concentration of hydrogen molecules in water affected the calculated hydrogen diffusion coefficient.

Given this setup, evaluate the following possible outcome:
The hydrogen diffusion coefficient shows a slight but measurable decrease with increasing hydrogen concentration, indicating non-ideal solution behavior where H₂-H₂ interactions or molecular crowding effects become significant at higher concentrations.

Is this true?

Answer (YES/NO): NO